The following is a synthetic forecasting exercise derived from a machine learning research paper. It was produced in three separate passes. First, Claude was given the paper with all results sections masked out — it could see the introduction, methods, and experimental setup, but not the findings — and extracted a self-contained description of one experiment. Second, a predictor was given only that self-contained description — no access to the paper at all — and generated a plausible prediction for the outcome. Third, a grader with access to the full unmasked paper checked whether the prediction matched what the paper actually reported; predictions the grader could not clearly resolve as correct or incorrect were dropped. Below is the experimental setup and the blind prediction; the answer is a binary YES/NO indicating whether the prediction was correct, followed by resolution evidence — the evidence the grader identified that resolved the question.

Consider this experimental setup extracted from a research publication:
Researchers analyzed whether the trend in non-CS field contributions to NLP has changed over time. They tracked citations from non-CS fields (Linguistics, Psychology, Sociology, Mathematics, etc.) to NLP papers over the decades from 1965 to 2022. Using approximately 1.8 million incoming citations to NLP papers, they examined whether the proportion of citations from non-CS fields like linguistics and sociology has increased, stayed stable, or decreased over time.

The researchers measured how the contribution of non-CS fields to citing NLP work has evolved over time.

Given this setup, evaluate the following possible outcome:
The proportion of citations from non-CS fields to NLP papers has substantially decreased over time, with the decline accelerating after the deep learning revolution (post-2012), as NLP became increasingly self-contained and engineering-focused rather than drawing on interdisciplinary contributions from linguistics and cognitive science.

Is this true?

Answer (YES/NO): YES